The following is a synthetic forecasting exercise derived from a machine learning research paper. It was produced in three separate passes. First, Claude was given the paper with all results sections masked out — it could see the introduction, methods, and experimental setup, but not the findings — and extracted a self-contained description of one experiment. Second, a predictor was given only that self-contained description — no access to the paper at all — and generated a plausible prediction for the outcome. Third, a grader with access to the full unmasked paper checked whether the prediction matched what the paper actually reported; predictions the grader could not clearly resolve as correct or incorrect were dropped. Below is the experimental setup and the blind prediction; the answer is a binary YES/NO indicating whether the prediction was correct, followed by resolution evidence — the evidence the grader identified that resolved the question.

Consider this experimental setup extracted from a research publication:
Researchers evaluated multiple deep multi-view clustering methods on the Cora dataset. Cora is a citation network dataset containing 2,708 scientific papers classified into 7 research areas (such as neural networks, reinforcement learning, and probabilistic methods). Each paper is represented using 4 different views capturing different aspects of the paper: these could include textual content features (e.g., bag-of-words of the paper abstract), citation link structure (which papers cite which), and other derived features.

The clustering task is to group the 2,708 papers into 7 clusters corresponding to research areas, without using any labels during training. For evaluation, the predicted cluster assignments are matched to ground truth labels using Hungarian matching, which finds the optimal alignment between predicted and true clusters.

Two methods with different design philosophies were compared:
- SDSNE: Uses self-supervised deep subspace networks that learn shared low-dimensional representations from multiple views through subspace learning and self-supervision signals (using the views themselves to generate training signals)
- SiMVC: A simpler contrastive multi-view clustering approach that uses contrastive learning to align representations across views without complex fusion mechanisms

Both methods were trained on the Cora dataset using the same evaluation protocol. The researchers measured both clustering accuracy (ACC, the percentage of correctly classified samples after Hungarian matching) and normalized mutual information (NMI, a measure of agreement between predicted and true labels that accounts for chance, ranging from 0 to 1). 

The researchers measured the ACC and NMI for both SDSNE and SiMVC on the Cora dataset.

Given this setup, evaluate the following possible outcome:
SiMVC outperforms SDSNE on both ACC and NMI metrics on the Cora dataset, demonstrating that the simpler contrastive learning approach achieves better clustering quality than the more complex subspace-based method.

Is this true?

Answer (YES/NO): NO